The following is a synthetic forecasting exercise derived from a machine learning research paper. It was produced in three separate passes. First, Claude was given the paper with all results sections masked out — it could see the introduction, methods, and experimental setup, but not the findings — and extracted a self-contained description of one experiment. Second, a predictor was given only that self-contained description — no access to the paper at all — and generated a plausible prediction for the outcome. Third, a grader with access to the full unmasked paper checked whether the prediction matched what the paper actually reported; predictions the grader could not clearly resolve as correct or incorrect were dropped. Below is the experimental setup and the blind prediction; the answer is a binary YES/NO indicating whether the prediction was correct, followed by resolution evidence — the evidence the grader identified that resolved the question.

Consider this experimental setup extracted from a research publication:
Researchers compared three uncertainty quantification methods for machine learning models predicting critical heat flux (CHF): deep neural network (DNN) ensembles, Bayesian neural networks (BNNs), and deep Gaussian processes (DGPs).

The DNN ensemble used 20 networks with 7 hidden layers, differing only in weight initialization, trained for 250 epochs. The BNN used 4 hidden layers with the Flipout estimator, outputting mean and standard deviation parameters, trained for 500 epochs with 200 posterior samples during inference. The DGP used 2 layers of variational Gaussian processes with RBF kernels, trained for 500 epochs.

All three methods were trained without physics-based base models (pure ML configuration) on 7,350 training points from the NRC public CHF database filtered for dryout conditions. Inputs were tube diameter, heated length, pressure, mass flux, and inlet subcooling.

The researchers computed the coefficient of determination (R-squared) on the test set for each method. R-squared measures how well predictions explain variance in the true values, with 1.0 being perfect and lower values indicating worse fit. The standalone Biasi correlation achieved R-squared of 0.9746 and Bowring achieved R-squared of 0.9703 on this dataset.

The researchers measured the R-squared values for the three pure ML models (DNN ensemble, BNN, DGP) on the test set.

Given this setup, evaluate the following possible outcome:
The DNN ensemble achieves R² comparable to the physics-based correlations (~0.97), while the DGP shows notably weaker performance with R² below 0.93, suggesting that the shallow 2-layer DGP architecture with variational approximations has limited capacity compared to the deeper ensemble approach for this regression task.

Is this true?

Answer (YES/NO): NO